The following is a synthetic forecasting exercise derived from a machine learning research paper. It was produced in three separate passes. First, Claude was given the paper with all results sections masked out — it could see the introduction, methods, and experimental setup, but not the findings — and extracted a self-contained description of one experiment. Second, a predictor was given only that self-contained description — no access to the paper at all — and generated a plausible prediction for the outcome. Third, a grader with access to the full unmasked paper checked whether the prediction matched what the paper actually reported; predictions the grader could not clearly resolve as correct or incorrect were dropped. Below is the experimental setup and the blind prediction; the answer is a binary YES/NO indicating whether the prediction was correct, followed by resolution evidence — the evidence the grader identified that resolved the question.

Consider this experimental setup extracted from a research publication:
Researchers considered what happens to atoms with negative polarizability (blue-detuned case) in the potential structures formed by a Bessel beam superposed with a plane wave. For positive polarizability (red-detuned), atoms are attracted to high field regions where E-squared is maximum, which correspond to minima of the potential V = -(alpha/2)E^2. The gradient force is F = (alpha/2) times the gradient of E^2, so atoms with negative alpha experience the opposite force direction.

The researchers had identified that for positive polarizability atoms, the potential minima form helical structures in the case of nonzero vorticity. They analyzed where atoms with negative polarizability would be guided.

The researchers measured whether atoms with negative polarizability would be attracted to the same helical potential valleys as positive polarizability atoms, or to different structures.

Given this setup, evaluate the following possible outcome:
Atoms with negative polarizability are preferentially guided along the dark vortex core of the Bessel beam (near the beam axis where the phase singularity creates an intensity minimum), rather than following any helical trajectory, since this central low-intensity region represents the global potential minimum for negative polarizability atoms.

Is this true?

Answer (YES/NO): NO